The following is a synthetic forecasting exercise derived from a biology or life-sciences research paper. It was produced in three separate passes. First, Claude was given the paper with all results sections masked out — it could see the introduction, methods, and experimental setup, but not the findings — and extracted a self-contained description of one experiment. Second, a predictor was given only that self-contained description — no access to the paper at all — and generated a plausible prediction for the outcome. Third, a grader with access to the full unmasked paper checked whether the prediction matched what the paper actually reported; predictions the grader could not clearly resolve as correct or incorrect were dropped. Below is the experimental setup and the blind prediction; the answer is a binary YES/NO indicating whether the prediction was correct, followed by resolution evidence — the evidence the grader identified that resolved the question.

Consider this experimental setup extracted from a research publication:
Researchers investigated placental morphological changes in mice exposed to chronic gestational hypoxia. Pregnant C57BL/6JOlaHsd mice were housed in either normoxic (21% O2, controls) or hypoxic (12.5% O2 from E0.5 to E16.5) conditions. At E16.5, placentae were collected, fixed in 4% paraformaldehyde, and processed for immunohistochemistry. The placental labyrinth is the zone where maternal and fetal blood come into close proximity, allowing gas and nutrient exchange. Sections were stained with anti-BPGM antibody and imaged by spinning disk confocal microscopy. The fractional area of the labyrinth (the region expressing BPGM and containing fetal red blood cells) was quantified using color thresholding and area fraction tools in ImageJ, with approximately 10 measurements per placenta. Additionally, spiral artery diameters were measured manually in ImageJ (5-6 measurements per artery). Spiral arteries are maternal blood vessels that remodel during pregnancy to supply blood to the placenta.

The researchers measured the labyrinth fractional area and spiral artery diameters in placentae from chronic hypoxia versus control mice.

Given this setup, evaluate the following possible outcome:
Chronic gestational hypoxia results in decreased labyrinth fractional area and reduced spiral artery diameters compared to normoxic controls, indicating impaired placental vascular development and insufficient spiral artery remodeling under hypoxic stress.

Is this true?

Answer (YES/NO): NO